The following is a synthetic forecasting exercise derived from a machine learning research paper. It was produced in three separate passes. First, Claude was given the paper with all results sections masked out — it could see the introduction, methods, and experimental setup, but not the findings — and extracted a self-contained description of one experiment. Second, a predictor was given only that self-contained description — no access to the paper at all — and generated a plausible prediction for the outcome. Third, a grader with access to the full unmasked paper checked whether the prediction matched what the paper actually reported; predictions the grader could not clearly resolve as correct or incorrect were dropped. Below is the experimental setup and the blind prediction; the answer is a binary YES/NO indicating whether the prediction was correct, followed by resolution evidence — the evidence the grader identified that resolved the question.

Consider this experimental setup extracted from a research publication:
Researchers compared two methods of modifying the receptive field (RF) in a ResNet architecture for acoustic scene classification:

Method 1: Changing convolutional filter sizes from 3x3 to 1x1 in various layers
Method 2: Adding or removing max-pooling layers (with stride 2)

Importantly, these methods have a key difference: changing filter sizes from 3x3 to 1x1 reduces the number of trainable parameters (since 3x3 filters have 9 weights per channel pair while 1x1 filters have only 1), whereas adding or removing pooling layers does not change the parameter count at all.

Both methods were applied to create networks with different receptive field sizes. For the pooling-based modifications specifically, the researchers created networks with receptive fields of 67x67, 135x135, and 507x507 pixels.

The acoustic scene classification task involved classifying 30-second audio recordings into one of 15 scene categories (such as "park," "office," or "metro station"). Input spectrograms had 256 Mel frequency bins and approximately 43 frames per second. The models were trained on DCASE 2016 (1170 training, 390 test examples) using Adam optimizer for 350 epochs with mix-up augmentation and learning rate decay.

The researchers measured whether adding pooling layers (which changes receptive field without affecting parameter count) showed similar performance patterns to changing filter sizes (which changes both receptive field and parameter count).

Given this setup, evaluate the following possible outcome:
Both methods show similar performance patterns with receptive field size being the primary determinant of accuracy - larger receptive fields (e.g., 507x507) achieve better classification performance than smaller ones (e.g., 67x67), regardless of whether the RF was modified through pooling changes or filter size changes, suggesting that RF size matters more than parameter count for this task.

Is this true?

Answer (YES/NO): NO